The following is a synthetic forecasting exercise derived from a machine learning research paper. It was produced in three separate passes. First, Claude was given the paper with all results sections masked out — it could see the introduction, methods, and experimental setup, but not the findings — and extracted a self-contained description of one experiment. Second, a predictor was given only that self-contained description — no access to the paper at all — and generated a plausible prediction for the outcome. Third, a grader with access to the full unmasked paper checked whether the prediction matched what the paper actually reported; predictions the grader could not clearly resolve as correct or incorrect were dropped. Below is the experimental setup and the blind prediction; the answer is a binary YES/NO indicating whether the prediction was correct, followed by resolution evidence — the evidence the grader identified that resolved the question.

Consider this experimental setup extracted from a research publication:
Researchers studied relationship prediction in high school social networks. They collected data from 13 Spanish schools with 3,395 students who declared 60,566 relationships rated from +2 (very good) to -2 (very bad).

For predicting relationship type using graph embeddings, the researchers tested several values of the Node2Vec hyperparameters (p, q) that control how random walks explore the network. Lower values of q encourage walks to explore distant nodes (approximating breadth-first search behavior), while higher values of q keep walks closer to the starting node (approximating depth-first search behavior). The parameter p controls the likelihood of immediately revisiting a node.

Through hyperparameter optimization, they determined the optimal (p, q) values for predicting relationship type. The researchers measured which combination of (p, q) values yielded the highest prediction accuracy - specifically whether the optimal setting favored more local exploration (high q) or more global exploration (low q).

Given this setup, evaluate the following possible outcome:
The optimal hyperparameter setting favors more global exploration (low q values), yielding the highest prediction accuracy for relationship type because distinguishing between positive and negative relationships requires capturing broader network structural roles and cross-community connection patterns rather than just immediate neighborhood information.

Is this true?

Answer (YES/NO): NO